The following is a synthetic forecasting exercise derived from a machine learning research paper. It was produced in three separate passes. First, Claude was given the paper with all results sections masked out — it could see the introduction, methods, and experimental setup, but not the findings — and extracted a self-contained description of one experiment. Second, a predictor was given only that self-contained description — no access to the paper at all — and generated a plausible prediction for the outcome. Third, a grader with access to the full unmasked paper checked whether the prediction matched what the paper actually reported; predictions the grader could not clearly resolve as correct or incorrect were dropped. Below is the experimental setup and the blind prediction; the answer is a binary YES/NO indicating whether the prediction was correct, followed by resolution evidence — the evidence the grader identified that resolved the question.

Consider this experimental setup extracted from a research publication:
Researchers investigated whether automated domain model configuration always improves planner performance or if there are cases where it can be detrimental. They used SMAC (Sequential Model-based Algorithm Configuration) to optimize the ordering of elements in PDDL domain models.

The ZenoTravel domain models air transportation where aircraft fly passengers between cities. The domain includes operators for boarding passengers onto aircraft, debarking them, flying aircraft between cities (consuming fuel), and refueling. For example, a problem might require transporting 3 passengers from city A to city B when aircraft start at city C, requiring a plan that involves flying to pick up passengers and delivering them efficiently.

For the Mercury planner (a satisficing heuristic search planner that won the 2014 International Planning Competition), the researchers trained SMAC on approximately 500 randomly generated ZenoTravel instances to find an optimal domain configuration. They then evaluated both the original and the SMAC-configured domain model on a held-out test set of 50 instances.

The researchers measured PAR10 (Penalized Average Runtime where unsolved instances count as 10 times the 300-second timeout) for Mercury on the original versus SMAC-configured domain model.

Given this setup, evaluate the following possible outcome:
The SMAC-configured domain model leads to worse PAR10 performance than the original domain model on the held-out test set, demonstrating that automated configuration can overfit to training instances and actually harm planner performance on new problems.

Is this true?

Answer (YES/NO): YES